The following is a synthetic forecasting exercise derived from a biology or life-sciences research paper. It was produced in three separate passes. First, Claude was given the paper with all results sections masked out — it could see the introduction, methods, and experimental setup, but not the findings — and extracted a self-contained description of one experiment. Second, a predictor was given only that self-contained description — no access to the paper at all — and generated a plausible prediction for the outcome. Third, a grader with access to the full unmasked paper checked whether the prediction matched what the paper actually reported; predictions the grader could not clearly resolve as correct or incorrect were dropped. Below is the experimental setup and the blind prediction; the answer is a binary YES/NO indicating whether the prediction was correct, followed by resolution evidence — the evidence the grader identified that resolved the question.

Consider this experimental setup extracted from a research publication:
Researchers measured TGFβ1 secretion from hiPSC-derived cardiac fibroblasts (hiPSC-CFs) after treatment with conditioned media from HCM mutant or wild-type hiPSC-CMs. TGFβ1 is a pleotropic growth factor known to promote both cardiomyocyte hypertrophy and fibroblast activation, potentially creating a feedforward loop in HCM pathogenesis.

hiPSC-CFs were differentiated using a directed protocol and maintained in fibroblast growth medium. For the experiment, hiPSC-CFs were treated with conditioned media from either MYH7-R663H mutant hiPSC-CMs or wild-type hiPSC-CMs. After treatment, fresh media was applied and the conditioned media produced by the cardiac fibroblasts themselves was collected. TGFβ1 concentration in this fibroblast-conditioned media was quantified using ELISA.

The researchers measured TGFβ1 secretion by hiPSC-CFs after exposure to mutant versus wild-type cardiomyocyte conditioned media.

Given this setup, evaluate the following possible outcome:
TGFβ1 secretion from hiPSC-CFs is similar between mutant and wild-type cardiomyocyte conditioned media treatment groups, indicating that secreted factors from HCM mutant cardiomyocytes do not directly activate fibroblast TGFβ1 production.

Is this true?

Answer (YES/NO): NO